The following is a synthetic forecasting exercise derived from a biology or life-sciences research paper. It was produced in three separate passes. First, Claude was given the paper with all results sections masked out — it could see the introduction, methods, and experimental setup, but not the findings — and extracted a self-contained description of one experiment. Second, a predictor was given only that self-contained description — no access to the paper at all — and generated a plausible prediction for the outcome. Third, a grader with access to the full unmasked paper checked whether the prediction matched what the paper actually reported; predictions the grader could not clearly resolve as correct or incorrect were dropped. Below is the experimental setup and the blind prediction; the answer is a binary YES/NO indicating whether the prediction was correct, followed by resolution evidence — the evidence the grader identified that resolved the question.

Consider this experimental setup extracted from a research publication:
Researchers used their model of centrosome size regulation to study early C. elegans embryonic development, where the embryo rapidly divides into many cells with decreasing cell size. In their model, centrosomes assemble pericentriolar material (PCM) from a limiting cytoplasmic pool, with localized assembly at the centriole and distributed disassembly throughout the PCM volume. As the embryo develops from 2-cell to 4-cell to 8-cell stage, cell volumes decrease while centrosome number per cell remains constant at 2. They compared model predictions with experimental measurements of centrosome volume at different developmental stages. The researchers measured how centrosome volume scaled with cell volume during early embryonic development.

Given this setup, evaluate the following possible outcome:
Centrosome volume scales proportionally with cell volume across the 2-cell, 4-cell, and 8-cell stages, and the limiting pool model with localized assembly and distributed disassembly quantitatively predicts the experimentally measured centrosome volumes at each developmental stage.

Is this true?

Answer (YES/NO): YES